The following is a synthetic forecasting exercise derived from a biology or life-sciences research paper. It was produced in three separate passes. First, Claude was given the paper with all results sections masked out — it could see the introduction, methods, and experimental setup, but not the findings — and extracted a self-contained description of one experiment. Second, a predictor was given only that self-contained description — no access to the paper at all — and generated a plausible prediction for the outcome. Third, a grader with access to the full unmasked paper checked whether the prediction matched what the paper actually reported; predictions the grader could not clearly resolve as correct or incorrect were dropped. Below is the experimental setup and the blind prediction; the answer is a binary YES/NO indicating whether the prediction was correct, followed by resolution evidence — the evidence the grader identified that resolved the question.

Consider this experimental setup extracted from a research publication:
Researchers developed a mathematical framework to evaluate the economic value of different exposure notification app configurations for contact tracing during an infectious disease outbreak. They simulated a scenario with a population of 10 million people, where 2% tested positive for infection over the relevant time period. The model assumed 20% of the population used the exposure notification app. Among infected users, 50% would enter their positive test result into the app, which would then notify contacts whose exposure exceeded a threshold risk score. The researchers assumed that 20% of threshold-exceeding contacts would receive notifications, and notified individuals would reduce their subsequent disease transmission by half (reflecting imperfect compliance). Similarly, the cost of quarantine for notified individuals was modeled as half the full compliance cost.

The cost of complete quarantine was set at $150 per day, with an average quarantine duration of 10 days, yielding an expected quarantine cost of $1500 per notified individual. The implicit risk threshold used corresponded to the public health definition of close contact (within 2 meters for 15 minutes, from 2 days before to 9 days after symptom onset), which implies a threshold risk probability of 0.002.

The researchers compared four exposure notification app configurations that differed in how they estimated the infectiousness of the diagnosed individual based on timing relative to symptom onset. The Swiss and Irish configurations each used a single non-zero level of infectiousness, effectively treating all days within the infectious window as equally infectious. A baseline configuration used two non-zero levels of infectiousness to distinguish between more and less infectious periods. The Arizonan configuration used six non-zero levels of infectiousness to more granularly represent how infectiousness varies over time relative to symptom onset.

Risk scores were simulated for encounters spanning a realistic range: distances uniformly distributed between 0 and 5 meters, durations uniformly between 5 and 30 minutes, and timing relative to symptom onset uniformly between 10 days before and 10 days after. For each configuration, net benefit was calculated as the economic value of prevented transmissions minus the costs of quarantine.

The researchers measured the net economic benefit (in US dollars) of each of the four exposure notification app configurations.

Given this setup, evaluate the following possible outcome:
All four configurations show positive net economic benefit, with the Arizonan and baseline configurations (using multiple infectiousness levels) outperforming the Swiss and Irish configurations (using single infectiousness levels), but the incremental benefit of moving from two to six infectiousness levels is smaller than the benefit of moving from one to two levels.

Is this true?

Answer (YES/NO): YES